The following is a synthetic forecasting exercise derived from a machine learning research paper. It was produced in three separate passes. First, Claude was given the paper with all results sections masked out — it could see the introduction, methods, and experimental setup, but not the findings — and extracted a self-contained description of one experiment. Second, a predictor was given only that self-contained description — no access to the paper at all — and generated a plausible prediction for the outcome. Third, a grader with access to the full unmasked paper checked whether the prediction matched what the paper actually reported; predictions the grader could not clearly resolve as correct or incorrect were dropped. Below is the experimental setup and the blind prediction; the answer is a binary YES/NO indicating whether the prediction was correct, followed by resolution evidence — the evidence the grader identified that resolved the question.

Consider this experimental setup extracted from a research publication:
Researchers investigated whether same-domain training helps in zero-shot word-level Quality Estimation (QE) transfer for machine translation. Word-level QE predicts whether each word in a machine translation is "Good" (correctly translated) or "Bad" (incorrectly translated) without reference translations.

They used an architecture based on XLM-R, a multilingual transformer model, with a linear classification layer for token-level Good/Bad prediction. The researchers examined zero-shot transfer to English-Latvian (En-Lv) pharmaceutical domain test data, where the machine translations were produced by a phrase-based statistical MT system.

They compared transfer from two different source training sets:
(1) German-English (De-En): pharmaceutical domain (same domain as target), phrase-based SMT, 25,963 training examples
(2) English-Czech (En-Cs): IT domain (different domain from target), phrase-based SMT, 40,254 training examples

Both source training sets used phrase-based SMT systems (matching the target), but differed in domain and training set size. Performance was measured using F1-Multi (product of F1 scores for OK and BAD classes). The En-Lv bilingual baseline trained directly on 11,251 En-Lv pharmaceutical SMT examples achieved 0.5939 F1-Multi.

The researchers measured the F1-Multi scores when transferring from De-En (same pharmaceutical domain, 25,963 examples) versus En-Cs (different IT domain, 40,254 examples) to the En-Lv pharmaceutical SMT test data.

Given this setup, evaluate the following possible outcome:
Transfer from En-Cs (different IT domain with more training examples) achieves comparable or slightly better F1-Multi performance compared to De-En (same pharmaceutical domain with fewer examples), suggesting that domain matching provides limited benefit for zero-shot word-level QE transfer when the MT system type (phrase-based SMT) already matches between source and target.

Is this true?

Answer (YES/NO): NO